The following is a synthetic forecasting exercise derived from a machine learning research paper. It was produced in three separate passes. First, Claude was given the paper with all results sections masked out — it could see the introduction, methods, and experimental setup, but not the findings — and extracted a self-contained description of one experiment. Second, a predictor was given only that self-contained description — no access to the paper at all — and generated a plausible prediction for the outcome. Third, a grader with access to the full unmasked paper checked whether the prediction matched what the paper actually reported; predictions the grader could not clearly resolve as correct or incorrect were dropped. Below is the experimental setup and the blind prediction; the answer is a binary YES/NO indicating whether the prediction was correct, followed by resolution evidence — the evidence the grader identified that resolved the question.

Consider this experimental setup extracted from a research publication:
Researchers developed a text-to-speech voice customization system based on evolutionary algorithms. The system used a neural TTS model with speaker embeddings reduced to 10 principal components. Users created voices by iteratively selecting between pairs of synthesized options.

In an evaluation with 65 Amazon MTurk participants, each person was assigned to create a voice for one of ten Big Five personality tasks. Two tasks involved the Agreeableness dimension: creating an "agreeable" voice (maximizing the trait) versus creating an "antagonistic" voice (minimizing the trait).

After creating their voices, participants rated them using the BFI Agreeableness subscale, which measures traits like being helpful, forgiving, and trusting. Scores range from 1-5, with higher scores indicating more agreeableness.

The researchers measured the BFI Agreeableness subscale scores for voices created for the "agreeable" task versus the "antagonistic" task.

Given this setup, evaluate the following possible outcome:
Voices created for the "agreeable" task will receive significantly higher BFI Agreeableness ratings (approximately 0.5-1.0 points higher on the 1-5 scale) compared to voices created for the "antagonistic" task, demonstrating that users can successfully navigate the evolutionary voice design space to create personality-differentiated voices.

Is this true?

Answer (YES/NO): NO